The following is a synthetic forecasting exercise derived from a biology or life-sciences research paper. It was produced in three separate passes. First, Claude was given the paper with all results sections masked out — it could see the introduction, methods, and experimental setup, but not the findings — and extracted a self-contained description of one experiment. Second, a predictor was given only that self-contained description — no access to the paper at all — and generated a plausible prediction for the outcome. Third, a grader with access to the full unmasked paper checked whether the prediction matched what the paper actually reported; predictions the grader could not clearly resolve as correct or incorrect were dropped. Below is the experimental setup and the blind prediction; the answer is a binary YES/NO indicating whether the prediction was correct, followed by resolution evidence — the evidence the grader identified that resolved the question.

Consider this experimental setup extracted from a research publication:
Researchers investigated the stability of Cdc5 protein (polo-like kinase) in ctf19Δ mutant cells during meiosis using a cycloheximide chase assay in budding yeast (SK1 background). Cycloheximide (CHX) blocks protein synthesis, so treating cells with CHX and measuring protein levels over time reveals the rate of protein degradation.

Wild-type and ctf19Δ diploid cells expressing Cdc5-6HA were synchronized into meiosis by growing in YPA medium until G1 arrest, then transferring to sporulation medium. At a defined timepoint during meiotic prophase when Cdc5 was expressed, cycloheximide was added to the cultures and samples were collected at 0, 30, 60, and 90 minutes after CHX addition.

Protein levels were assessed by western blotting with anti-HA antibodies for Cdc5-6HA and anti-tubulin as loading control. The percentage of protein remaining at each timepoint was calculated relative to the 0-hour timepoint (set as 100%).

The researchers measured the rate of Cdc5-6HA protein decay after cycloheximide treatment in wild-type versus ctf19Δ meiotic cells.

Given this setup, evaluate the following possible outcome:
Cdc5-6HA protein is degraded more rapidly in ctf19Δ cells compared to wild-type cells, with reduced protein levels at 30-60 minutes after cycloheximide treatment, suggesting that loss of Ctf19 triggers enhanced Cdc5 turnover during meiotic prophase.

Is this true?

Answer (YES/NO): NO